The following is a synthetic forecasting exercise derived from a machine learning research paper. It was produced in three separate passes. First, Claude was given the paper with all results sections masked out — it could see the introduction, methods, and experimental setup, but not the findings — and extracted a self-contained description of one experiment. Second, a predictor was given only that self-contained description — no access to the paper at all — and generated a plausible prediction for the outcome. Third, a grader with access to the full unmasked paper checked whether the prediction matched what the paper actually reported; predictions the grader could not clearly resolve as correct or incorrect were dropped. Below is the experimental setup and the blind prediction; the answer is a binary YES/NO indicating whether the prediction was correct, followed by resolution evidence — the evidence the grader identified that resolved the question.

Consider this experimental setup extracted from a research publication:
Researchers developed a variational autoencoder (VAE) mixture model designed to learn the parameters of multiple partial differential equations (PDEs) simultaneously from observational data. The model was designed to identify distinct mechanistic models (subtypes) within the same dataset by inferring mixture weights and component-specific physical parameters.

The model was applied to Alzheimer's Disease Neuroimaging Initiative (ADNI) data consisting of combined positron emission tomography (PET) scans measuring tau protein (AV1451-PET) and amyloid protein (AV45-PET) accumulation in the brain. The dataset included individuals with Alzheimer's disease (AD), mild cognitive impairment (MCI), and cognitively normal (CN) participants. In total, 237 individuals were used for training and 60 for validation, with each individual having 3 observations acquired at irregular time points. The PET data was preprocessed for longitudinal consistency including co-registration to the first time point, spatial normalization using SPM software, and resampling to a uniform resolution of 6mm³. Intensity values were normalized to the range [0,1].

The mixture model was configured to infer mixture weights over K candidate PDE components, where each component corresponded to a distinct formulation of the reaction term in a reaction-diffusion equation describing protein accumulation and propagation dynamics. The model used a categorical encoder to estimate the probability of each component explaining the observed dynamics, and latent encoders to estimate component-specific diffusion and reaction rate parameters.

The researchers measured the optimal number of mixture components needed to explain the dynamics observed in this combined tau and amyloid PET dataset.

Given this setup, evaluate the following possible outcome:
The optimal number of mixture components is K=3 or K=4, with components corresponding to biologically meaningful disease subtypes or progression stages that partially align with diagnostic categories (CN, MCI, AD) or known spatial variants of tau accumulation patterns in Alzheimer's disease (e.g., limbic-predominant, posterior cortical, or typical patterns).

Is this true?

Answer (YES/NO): NO